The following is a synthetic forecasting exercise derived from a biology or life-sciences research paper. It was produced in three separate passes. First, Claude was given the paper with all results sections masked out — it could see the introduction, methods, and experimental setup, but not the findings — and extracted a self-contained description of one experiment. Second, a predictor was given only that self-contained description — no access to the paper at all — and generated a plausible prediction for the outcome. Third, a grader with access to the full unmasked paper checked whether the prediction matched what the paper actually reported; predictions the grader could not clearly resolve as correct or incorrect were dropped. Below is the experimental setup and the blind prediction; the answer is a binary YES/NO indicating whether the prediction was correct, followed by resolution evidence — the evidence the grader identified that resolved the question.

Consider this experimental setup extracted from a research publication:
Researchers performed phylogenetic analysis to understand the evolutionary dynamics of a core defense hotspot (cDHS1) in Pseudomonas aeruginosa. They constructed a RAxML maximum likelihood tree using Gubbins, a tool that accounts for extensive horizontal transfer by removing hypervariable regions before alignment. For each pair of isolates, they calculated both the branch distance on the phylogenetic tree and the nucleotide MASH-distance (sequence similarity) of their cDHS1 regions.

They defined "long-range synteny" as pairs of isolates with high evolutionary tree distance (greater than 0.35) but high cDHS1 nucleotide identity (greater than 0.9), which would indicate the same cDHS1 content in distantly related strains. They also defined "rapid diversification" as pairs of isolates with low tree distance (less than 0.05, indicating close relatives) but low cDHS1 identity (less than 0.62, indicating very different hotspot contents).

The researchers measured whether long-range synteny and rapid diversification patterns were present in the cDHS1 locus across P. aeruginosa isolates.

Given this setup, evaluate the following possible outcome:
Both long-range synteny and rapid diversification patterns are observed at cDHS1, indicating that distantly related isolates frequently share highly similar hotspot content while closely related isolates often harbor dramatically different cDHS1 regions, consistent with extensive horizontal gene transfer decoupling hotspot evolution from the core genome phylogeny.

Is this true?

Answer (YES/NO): YES